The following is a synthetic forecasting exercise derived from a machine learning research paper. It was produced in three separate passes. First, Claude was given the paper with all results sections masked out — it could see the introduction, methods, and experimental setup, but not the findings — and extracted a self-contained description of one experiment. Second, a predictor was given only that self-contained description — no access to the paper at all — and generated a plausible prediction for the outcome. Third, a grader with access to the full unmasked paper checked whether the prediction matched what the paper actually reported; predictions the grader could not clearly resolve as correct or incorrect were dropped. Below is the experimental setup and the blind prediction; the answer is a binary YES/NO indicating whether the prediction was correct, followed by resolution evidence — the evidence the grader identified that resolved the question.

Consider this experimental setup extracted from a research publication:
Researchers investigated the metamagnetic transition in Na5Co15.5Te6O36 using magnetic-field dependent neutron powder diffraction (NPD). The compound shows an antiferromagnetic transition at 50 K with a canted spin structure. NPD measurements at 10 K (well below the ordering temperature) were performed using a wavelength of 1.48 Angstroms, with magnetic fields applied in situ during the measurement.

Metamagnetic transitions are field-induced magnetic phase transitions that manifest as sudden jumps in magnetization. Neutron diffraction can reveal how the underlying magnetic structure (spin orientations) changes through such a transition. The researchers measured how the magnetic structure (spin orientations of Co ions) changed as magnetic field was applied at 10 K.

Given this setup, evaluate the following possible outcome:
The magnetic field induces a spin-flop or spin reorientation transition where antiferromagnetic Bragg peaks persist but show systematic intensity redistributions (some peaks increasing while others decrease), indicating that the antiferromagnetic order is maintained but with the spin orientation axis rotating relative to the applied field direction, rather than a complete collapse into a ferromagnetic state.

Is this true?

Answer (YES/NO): NO